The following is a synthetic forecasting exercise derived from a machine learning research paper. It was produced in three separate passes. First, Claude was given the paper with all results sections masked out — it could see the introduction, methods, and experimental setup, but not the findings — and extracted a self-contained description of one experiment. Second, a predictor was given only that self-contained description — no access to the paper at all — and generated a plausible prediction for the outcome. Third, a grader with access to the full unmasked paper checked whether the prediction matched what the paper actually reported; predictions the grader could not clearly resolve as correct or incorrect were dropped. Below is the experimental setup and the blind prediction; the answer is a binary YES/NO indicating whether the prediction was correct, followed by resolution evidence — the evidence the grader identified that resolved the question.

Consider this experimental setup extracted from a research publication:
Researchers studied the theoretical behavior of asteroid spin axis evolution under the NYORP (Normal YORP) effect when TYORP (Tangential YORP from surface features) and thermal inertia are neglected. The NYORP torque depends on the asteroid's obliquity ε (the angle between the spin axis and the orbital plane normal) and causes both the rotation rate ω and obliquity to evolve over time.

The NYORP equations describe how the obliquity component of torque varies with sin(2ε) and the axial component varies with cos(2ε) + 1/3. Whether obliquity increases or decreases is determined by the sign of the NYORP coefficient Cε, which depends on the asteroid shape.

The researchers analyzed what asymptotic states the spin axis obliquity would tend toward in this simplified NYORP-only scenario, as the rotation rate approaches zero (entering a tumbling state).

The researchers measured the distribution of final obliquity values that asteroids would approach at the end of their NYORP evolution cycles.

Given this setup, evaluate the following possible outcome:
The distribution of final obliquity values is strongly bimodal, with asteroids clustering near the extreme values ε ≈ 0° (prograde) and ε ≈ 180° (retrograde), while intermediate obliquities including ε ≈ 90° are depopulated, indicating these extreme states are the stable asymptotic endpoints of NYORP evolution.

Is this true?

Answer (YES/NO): NO